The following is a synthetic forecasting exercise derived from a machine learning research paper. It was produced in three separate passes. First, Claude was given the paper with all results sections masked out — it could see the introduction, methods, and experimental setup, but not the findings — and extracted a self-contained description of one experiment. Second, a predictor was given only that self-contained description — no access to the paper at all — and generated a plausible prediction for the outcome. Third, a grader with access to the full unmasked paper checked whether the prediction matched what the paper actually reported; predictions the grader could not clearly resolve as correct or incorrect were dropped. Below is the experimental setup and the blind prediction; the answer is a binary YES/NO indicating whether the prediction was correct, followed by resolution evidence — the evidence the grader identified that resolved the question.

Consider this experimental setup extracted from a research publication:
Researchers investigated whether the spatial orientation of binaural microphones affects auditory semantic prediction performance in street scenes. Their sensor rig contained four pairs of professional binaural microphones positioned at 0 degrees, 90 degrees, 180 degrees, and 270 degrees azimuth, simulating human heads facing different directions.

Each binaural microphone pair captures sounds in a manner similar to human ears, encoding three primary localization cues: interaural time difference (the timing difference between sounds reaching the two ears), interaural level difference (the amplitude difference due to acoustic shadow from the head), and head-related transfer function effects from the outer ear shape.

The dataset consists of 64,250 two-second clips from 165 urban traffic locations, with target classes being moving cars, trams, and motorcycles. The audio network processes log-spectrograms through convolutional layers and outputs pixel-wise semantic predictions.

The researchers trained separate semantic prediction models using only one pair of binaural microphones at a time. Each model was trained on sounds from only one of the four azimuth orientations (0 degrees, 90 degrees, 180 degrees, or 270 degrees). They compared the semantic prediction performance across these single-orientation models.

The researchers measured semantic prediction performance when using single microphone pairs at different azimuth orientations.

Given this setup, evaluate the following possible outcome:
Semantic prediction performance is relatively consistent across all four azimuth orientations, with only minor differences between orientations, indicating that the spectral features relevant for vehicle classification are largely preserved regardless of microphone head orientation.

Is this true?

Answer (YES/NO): NO